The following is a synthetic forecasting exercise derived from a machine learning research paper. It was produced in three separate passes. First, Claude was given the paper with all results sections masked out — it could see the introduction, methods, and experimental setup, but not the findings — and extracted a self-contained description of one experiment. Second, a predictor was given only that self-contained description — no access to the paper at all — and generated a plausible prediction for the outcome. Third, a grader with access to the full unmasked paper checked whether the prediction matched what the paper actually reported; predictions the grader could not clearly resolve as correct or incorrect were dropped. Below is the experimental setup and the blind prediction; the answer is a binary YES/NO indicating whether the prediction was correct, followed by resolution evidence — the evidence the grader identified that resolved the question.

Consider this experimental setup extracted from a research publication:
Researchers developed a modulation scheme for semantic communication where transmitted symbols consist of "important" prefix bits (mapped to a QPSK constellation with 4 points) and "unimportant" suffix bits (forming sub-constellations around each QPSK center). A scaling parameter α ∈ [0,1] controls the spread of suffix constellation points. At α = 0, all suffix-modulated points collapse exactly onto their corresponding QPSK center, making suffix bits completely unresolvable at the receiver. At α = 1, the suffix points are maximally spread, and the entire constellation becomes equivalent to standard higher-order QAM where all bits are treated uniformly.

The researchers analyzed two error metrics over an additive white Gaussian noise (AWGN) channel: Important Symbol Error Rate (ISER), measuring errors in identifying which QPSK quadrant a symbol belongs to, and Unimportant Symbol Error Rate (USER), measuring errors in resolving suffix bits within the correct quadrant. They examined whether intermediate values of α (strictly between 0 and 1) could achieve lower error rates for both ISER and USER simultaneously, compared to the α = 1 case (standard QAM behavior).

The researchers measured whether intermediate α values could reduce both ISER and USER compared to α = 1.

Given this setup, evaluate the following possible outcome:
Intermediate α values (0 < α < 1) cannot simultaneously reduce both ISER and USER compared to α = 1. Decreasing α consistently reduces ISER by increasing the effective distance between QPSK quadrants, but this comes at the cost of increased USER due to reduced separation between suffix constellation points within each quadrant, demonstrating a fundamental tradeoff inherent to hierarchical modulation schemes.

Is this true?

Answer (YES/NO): YES